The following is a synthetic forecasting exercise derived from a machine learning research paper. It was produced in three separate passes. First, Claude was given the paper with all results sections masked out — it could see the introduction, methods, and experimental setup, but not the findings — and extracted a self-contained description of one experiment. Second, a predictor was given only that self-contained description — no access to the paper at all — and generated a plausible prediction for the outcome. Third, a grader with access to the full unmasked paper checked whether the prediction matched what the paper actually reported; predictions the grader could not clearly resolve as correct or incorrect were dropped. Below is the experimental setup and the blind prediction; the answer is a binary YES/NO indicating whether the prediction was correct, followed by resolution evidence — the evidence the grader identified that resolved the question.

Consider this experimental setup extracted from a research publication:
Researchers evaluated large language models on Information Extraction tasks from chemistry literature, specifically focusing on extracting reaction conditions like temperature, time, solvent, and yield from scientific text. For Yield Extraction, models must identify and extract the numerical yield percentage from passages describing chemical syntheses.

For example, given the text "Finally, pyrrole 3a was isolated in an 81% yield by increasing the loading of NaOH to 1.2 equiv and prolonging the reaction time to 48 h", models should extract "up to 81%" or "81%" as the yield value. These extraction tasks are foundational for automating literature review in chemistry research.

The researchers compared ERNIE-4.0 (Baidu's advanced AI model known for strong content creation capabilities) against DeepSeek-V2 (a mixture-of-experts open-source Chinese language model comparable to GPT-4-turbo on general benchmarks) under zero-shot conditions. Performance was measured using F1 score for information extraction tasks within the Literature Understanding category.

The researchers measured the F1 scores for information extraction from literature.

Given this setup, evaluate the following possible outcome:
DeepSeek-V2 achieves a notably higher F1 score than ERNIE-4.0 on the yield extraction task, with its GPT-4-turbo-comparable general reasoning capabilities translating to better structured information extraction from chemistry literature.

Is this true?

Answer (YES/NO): NO